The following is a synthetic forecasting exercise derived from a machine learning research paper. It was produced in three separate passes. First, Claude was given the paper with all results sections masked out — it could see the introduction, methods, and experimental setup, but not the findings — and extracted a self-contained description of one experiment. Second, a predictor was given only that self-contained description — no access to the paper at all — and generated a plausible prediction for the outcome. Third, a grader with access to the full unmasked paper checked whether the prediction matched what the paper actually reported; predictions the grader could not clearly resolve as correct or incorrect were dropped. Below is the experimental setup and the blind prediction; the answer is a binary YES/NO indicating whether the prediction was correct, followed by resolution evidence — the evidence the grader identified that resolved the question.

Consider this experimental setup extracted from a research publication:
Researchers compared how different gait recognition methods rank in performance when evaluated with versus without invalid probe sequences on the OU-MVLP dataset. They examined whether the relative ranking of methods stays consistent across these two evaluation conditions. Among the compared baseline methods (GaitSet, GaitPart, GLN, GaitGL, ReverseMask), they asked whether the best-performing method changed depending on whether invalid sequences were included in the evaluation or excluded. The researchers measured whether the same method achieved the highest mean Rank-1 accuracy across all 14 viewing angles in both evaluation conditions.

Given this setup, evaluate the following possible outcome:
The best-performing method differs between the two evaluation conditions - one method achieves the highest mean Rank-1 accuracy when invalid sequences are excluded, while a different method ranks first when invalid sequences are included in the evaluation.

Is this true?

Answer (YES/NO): NO